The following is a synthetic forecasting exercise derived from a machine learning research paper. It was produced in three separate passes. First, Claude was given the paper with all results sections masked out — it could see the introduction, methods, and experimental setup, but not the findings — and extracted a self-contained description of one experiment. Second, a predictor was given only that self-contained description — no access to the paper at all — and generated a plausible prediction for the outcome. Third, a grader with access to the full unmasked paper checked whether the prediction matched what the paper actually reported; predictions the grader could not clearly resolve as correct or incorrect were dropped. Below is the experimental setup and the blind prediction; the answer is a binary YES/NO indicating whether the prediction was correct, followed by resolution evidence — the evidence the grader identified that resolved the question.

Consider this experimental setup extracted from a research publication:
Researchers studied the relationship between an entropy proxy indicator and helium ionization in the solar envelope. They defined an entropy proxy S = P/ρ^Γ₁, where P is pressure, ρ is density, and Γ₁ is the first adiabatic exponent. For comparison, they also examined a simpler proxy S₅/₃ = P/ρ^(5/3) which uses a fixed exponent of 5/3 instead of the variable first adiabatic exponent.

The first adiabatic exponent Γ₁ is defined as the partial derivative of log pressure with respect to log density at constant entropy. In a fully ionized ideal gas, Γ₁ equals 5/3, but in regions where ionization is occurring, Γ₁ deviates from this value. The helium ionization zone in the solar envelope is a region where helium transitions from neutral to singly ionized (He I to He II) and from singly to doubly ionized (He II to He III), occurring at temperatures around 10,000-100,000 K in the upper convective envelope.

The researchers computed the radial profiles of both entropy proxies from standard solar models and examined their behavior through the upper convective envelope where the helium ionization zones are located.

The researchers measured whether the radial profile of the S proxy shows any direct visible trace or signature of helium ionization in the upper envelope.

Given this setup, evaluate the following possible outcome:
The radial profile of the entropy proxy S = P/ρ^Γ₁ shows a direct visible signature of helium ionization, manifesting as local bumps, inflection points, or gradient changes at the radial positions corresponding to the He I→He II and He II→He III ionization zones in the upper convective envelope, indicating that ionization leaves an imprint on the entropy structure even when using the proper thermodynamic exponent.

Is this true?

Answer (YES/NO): YES